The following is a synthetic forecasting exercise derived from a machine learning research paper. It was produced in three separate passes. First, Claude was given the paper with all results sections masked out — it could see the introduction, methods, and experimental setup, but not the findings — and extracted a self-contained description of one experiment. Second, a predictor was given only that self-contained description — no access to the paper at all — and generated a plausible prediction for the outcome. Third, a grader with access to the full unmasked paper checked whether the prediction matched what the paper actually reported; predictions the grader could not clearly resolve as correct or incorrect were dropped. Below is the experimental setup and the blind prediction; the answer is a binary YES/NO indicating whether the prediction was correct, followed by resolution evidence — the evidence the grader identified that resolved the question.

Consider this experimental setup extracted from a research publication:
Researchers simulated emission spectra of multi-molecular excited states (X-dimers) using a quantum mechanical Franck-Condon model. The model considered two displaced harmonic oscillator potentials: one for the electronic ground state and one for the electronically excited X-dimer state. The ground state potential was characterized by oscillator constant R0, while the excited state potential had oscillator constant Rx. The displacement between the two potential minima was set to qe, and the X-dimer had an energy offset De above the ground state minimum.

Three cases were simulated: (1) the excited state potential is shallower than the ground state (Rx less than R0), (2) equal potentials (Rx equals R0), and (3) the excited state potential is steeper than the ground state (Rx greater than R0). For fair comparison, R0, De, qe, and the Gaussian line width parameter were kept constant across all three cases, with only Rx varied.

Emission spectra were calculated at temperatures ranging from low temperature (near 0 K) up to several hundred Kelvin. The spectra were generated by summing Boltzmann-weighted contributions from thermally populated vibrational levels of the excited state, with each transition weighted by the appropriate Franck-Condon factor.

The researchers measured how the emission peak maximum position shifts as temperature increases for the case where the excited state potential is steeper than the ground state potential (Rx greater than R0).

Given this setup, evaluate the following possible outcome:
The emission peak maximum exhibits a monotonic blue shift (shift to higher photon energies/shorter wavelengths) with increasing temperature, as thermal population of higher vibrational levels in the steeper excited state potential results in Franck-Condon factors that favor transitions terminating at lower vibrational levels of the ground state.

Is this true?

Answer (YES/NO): NO